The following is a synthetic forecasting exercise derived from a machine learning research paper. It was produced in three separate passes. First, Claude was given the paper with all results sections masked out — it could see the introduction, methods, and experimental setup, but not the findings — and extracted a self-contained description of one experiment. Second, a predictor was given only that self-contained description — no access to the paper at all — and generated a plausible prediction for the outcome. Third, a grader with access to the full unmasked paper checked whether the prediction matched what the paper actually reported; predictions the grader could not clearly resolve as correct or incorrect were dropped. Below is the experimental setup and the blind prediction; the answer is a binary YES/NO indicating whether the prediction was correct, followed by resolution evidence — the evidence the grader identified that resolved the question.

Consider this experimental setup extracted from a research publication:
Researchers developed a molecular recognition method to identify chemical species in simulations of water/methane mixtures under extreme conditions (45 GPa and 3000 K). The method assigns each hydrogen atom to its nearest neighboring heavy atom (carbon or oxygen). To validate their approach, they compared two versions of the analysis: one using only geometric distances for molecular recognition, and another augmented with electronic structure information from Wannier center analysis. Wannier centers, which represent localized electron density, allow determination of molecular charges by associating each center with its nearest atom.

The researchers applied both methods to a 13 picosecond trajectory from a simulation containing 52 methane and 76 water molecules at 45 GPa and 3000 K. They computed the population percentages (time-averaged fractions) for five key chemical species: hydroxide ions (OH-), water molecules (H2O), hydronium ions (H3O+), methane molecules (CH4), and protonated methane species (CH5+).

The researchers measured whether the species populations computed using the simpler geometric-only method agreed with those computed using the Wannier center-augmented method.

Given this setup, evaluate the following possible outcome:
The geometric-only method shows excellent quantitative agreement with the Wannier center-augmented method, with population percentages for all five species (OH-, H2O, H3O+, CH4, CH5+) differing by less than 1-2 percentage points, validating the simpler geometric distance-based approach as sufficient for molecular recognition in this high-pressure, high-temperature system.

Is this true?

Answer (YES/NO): YES